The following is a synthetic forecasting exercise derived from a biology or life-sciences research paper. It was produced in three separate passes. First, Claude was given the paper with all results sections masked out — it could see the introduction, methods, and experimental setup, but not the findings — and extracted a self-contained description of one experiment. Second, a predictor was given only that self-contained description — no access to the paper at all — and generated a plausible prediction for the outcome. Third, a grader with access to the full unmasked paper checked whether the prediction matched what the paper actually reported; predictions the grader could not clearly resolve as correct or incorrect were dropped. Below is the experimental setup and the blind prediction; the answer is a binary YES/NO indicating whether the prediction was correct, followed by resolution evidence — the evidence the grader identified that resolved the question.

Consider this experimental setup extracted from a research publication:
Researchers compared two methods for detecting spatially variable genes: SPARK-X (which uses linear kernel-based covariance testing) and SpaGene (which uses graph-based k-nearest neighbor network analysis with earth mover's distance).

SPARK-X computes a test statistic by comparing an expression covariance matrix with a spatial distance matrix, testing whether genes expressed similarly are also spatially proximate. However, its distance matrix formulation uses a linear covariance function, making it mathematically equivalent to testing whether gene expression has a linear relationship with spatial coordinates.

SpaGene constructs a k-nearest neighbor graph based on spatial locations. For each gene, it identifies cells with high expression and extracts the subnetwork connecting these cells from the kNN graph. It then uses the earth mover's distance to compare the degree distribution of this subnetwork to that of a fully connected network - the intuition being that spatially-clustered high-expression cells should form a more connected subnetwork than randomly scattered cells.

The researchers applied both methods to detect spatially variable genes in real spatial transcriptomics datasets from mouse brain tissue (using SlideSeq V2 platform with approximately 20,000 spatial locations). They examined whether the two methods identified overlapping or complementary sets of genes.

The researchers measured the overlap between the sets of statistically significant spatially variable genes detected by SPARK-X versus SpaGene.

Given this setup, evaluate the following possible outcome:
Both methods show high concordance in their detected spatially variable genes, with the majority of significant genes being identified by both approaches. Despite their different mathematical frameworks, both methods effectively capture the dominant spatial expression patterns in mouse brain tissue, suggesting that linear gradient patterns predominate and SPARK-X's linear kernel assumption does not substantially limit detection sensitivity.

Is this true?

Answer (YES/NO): NO